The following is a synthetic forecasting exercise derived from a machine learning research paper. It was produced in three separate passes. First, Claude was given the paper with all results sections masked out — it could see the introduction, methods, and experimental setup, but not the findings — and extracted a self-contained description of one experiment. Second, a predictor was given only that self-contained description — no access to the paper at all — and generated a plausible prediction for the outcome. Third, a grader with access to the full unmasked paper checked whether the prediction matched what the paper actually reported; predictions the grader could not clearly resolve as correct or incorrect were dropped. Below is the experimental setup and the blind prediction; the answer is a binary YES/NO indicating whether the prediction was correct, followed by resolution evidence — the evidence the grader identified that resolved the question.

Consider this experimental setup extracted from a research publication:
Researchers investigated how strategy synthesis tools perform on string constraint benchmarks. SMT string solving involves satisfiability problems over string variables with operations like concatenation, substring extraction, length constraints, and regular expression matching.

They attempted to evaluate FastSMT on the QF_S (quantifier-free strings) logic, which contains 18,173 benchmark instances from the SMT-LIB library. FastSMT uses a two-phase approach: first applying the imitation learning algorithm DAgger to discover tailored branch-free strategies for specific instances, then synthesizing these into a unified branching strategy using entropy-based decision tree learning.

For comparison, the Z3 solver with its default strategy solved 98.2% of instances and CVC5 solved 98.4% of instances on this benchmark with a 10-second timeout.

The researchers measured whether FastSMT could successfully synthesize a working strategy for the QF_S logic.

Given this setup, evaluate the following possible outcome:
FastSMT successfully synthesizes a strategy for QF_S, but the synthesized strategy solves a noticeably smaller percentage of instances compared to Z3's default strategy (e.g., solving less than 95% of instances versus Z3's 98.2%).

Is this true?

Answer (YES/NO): NO